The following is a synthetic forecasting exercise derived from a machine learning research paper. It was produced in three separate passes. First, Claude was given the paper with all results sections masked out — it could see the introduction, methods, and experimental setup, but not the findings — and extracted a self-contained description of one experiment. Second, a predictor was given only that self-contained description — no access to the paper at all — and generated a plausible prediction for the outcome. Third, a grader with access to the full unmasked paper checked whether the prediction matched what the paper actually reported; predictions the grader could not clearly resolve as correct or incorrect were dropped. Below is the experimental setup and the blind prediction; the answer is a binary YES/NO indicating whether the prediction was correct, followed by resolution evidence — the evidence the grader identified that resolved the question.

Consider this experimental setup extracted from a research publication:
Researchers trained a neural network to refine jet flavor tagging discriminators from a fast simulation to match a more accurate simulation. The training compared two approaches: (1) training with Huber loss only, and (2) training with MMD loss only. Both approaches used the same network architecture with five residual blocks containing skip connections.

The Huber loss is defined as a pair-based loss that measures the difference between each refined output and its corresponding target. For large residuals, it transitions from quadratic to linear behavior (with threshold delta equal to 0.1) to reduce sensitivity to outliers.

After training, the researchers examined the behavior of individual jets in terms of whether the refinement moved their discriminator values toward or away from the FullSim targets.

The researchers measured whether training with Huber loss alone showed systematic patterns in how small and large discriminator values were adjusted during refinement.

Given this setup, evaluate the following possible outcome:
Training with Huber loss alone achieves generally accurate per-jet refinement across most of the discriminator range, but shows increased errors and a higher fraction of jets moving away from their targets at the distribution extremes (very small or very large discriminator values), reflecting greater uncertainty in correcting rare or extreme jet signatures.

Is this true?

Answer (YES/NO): NO